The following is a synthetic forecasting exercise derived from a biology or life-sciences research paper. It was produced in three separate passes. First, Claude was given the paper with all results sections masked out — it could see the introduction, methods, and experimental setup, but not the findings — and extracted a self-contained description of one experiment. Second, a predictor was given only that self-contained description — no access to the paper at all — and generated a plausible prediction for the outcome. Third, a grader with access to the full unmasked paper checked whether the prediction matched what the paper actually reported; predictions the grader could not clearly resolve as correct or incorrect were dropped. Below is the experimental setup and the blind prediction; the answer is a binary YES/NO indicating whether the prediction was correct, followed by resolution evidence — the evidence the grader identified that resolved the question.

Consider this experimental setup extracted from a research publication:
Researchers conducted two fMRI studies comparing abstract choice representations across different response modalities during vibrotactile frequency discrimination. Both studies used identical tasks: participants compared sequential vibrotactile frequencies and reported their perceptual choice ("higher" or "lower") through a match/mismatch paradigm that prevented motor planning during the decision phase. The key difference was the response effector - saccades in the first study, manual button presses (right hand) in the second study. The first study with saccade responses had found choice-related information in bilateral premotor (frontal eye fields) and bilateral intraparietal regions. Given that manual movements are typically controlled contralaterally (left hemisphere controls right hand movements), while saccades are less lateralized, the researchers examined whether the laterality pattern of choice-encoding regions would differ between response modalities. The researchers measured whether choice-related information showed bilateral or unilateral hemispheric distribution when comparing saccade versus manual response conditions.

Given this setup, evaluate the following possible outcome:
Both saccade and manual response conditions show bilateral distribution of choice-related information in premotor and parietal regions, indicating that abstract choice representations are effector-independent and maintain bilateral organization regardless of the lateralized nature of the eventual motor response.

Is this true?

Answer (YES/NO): NO